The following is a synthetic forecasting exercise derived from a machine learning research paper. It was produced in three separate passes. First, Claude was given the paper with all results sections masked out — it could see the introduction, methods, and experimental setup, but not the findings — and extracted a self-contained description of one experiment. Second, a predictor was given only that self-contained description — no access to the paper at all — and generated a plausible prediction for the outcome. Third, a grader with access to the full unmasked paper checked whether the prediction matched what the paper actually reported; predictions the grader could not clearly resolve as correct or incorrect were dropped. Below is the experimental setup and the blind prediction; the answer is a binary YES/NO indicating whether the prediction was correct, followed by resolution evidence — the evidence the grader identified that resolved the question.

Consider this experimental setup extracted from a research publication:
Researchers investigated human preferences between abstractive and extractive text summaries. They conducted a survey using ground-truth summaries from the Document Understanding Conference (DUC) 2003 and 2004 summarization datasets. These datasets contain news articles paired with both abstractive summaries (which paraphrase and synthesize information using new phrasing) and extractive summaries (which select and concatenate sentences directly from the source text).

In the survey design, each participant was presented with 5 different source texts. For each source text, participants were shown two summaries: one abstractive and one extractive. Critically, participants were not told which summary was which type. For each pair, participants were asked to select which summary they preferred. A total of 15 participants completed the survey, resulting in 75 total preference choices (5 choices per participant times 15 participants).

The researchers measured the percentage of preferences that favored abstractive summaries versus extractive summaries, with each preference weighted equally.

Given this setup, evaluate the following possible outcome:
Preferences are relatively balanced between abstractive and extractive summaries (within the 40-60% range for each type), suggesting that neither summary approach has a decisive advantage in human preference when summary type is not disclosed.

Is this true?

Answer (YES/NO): NO